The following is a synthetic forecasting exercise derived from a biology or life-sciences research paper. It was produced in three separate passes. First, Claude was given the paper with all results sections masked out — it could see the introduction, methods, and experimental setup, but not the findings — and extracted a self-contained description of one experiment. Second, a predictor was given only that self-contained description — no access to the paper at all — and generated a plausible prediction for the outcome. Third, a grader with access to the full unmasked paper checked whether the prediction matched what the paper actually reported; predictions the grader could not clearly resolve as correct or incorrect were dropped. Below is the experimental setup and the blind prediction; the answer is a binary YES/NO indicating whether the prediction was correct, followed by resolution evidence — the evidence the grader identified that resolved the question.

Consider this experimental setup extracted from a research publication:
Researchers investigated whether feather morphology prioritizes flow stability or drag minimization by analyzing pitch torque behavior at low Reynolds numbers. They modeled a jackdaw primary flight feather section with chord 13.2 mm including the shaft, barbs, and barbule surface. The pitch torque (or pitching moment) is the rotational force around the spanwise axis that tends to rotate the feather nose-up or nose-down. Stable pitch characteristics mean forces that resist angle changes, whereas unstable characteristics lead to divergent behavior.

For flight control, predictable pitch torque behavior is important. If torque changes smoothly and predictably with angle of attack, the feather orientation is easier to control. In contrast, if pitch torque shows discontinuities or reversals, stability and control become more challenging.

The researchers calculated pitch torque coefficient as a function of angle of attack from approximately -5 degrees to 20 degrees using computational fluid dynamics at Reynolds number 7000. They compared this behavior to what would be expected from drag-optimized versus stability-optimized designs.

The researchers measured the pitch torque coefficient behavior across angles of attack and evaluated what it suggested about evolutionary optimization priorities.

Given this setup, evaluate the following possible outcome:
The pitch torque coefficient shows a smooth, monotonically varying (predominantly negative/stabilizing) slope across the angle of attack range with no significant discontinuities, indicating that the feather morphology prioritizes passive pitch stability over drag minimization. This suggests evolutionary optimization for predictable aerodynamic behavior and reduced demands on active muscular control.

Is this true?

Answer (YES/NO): NO